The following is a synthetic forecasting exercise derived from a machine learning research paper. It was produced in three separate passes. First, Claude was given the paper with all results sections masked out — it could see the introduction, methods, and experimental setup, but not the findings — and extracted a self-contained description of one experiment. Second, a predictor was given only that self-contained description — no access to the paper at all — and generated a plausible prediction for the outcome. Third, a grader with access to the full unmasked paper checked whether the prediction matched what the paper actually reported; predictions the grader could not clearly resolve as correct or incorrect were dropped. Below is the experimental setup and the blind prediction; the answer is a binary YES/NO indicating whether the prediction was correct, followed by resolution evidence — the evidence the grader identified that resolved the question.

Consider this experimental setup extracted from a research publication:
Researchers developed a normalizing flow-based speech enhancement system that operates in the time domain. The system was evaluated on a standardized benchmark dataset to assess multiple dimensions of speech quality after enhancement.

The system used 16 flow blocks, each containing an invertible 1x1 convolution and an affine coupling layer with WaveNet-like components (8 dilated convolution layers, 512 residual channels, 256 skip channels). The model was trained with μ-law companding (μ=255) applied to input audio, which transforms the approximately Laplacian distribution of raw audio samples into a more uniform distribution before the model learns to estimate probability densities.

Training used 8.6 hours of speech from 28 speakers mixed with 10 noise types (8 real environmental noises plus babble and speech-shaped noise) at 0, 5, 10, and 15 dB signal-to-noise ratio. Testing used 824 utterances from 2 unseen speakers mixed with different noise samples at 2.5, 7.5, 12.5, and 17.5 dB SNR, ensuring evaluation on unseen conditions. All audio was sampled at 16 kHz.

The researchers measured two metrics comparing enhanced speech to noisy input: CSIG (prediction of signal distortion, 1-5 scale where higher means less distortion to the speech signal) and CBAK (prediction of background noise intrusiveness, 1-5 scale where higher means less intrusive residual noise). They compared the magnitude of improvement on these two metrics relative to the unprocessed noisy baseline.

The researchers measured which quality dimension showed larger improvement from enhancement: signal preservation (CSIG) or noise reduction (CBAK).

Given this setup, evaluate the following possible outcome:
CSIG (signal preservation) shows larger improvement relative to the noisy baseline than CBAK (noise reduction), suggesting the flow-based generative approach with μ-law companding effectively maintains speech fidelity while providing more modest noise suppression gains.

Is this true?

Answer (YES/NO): NO